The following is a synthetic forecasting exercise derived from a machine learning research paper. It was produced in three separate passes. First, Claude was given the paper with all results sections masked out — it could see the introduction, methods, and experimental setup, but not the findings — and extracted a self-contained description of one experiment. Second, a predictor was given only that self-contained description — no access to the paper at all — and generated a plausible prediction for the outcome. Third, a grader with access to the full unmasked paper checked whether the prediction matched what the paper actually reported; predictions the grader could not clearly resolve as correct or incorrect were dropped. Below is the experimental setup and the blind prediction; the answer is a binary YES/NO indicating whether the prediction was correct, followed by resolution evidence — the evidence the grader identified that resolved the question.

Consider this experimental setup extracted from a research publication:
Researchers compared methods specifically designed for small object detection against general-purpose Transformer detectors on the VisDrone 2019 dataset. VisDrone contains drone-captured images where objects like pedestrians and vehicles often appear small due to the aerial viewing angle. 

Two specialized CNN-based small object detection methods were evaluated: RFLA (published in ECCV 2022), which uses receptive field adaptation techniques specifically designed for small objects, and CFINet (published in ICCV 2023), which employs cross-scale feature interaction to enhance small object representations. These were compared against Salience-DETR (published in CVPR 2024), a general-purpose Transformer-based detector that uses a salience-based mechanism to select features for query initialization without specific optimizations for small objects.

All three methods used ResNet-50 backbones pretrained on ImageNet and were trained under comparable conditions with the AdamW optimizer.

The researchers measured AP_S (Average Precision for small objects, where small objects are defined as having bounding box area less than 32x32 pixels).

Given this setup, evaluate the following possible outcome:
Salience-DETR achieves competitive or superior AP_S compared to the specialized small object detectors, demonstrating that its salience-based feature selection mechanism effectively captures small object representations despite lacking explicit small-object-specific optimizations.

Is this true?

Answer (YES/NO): YES